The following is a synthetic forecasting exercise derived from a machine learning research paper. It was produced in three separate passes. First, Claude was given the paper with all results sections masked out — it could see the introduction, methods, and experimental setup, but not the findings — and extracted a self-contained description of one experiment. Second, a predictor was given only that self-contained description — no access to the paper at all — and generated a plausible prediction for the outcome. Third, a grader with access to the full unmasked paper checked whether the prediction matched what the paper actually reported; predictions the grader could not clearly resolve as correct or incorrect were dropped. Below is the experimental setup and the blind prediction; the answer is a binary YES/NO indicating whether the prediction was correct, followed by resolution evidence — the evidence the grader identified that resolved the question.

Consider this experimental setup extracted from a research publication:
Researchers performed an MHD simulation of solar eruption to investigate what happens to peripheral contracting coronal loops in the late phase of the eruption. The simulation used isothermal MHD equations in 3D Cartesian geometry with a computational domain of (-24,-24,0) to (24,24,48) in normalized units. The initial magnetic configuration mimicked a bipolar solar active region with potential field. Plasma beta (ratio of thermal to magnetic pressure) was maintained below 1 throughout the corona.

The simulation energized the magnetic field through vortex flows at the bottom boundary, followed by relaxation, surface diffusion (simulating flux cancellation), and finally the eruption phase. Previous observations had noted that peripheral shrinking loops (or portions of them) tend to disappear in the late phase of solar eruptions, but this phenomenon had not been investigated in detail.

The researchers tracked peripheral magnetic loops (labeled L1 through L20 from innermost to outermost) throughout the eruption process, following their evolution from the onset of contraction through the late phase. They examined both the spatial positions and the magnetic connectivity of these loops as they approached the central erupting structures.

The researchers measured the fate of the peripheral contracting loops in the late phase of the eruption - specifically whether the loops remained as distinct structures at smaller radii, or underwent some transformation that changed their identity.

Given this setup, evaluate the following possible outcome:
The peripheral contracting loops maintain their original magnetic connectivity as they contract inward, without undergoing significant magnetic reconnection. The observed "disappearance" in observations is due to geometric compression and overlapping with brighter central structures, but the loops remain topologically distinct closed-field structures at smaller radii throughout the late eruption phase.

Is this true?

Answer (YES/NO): NO